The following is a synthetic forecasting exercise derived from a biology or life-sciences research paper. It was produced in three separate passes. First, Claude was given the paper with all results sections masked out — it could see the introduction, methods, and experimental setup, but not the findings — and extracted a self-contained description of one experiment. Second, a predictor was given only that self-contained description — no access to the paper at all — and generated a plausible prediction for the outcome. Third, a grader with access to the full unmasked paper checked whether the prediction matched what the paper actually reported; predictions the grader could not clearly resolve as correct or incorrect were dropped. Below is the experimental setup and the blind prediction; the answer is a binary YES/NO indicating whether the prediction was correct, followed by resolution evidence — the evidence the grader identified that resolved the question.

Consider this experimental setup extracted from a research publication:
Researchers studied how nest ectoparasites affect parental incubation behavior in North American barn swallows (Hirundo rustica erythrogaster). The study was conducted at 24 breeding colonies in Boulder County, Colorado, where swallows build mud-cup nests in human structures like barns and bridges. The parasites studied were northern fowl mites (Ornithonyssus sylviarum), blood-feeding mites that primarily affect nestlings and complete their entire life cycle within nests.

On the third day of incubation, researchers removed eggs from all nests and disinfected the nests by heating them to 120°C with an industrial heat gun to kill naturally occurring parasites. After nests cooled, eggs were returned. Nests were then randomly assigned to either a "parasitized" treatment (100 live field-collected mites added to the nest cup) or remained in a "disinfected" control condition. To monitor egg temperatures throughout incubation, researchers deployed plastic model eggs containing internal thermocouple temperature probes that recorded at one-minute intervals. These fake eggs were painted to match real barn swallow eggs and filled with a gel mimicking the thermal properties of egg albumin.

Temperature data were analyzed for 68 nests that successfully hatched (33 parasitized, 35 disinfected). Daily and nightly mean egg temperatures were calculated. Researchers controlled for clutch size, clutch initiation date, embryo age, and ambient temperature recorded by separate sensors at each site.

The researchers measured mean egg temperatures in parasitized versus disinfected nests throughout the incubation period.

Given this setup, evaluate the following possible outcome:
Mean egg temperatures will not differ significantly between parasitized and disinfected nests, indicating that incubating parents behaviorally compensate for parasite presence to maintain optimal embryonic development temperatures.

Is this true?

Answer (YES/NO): NO